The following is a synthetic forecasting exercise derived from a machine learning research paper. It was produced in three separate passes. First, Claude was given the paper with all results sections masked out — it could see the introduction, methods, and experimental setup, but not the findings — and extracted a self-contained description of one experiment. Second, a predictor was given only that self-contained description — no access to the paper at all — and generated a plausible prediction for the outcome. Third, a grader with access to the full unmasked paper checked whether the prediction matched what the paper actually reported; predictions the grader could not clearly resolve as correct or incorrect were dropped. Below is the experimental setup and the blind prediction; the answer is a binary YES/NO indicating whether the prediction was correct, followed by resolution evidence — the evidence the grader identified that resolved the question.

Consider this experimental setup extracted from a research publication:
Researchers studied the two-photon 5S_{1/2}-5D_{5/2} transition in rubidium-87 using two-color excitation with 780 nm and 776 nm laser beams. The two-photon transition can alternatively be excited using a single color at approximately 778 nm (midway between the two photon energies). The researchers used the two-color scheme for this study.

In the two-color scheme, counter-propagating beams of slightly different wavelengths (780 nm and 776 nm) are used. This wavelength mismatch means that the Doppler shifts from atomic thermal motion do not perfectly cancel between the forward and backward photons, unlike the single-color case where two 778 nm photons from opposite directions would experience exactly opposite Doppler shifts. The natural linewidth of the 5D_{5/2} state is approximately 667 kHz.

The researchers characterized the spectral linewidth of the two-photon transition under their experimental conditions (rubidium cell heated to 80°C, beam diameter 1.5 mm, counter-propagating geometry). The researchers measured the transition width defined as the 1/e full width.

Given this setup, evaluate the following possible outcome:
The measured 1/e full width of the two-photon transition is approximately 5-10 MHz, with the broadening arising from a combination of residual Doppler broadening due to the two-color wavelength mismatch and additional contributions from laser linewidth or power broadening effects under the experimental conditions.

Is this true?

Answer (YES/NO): NO